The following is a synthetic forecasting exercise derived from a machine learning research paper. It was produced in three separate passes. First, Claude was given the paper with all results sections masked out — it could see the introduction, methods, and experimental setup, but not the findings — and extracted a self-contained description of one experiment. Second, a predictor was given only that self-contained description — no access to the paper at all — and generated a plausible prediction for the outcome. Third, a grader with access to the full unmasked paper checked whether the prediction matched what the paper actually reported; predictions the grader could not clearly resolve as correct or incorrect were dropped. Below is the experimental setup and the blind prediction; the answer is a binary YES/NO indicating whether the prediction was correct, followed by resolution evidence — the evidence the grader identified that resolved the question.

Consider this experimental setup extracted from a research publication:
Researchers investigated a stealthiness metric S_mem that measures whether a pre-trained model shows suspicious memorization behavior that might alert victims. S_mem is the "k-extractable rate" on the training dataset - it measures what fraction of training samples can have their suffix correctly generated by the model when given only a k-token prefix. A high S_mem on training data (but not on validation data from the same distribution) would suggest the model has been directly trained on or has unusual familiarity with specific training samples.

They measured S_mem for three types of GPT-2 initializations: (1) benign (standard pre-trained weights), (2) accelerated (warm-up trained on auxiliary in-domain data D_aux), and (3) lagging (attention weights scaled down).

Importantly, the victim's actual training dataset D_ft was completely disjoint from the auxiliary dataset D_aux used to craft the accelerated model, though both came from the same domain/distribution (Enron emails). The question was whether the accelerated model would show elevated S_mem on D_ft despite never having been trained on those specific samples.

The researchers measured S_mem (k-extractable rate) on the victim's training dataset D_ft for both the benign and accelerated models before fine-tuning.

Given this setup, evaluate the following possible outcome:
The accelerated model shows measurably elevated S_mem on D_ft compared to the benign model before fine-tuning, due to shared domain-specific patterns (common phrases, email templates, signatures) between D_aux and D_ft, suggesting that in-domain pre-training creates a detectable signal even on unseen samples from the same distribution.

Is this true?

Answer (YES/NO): YES